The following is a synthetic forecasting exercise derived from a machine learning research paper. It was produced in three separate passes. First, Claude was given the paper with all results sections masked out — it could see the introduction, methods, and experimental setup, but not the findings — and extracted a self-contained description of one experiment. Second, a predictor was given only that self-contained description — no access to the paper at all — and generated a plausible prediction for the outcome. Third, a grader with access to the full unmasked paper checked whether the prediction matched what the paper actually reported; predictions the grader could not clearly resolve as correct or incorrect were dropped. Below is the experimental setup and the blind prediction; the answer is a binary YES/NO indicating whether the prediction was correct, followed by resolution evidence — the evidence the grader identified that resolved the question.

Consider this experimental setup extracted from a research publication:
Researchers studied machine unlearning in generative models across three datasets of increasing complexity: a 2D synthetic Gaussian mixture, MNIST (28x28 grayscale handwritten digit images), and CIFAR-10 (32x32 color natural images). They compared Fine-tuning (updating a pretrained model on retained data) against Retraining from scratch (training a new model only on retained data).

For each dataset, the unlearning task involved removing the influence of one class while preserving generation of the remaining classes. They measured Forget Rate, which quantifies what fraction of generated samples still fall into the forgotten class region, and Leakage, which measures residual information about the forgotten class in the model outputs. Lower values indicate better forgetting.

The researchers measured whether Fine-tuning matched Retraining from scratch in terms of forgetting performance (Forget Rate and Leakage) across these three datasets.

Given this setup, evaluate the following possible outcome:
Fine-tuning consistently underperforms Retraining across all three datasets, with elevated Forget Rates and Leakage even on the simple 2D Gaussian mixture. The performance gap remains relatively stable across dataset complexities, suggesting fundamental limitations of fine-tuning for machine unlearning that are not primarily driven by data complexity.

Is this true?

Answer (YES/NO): NO